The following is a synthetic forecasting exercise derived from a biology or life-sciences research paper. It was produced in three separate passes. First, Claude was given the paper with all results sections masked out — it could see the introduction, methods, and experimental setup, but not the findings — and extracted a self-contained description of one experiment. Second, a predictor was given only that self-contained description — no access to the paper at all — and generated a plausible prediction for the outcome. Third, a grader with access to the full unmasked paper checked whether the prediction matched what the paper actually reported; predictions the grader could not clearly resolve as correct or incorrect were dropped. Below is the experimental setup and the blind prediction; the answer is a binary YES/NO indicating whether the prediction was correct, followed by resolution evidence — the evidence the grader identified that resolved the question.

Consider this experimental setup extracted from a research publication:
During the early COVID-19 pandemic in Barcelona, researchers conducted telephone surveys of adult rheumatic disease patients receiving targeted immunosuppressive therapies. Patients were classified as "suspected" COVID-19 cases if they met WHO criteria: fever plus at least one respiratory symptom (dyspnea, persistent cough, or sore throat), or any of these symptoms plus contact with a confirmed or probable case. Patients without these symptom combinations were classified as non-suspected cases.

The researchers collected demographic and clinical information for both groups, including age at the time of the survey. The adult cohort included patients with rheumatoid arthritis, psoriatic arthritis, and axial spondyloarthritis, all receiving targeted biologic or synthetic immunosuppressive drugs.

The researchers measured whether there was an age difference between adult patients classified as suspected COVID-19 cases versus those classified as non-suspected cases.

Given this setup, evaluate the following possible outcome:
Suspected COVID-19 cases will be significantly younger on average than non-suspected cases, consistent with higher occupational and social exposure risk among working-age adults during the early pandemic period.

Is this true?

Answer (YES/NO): YES